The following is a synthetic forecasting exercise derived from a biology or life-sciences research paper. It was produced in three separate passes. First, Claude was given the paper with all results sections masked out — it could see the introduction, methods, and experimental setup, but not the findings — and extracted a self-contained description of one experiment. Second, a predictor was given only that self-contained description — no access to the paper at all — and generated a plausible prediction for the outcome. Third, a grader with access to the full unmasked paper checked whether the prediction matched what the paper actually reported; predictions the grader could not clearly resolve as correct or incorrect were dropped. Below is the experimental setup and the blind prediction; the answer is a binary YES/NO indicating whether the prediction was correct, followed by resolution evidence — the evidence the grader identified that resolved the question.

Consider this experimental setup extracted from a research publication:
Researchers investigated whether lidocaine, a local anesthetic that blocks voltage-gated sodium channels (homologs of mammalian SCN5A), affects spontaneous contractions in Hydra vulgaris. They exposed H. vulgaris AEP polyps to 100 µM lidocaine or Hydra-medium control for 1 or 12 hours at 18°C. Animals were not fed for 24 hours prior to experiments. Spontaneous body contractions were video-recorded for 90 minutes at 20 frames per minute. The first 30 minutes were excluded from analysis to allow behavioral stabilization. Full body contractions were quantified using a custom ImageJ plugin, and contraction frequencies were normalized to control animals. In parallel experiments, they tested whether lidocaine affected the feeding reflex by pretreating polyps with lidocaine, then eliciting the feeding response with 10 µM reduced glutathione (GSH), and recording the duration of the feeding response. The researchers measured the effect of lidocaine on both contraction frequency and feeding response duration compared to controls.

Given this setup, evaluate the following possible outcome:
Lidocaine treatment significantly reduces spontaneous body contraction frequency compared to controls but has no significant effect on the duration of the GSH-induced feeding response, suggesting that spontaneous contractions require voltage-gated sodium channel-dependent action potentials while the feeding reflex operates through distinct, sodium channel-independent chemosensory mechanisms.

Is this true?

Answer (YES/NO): YES